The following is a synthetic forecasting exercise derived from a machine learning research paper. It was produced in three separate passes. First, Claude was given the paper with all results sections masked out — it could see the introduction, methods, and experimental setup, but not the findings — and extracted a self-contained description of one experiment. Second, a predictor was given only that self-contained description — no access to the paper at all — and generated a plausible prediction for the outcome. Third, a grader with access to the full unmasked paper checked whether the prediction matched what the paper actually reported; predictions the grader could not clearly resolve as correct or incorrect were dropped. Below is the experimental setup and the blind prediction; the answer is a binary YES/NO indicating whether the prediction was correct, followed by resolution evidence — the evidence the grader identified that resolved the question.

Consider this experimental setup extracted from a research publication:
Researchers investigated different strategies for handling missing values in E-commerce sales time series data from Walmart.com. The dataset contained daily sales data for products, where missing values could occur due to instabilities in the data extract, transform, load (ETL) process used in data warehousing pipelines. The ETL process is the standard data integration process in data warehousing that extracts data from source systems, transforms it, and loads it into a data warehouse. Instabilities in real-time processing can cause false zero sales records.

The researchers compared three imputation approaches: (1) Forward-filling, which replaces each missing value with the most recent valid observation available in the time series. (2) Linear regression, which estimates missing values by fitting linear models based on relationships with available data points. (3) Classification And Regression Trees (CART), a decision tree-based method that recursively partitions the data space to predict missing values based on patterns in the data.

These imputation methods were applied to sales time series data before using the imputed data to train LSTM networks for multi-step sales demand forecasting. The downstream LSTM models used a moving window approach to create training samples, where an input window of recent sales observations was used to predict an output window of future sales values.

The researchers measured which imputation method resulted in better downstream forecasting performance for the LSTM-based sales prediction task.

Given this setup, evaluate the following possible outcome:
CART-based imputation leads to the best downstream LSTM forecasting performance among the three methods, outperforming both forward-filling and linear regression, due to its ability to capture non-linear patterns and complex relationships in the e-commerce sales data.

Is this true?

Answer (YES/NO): NO